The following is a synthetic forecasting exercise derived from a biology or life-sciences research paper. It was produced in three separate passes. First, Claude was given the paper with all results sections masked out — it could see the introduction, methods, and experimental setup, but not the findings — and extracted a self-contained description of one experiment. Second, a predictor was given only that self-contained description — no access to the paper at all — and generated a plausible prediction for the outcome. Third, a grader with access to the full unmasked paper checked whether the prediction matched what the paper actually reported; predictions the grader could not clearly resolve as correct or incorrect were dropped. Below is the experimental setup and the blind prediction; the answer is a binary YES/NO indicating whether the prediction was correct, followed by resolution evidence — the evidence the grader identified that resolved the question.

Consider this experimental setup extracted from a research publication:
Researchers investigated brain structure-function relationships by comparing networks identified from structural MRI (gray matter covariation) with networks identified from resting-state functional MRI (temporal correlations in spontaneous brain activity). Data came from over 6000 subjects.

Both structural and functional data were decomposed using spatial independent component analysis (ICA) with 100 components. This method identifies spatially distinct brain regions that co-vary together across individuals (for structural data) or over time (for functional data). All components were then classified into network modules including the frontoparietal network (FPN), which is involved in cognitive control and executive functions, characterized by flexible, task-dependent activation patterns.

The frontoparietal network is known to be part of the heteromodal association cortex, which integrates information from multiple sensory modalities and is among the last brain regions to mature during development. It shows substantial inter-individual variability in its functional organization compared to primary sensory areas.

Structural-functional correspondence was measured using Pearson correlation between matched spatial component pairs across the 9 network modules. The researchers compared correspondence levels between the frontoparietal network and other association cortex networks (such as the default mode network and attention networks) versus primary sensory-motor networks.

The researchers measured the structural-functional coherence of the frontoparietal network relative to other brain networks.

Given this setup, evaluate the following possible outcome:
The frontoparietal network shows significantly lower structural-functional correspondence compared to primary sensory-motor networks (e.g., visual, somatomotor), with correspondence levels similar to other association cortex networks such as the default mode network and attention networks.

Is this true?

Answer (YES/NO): NO